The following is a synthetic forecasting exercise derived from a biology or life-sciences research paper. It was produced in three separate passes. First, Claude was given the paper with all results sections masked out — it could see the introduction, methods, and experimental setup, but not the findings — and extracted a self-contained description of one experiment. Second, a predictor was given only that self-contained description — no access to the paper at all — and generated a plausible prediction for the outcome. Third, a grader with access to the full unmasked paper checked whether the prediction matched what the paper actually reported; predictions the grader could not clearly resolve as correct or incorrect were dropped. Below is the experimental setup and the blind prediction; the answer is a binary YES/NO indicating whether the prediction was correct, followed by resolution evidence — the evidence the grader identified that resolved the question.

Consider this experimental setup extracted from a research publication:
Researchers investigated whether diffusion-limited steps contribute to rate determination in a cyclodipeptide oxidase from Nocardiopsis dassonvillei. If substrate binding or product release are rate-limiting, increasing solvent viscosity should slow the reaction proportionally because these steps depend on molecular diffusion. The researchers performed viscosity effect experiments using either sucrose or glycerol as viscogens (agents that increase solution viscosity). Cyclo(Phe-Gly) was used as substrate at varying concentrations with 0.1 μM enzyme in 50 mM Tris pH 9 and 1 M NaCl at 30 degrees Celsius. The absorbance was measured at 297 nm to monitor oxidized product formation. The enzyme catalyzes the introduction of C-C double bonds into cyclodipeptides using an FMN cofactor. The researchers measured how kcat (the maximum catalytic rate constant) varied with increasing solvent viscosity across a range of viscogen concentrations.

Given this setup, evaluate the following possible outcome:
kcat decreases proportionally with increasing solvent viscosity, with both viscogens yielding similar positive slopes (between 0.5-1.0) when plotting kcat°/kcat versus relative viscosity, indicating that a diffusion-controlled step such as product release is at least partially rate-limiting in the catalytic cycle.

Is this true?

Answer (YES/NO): NO